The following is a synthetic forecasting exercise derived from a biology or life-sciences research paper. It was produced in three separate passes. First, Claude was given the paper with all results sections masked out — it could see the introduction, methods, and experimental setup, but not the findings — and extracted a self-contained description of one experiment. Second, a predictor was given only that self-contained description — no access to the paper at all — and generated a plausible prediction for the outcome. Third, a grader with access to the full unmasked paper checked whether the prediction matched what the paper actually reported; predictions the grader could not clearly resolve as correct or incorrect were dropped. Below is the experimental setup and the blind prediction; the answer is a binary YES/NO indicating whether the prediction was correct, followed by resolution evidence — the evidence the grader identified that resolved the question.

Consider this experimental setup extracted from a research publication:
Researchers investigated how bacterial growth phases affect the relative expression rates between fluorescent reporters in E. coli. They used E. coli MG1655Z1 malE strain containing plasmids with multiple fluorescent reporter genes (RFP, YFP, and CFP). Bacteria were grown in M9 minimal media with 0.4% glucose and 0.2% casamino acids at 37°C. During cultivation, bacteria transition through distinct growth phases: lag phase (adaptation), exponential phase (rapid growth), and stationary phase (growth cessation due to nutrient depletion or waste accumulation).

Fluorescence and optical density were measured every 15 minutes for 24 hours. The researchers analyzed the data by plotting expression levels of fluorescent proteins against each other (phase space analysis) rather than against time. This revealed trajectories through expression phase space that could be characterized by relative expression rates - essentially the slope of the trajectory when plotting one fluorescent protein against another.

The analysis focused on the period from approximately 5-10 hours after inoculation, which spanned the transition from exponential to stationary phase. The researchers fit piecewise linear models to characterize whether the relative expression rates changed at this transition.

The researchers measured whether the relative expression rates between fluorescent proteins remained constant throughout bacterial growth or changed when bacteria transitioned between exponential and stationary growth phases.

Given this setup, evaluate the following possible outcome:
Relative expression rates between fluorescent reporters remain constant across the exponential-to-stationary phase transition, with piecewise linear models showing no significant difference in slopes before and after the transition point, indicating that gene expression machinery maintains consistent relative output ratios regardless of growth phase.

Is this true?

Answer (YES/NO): NO